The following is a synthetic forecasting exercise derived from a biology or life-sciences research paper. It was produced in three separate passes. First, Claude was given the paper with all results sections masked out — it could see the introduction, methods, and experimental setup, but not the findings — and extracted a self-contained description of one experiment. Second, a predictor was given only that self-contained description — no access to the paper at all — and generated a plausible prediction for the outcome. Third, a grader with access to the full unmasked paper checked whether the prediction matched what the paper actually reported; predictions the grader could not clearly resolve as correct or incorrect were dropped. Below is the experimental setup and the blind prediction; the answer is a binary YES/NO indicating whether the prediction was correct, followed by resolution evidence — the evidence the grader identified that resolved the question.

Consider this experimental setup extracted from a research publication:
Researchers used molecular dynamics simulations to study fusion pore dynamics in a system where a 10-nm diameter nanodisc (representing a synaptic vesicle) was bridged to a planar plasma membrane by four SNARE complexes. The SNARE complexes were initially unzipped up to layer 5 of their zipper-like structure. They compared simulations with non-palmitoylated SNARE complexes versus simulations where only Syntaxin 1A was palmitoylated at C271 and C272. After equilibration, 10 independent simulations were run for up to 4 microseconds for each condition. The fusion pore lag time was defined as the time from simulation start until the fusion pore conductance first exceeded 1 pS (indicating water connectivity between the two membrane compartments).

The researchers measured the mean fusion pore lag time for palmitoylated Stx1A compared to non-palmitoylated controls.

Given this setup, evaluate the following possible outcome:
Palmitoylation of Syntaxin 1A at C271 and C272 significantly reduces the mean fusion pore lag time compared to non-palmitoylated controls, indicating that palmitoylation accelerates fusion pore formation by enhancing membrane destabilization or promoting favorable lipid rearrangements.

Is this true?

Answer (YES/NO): NO